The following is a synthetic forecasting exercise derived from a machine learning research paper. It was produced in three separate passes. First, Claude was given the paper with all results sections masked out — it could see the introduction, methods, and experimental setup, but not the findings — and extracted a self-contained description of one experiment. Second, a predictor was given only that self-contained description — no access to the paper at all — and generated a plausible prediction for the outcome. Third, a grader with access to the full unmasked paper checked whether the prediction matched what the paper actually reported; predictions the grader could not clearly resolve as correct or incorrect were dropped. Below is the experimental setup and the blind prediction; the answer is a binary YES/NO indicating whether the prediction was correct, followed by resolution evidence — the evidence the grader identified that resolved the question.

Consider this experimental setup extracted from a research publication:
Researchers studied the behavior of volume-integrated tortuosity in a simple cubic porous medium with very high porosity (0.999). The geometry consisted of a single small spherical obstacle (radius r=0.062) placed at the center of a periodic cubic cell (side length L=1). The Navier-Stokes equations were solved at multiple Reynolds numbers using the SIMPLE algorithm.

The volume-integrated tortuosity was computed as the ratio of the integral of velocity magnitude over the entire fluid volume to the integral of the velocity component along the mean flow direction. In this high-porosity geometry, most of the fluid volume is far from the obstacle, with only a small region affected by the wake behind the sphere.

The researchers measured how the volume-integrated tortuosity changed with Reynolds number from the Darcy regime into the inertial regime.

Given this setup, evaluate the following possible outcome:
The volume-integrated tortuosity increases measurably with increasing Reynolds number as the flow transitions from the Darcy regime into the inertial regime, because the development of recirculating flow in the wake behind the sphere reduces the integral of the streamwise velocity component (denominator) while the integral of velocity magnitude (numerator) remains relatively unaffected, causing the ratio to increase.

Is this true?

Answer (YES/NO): NO